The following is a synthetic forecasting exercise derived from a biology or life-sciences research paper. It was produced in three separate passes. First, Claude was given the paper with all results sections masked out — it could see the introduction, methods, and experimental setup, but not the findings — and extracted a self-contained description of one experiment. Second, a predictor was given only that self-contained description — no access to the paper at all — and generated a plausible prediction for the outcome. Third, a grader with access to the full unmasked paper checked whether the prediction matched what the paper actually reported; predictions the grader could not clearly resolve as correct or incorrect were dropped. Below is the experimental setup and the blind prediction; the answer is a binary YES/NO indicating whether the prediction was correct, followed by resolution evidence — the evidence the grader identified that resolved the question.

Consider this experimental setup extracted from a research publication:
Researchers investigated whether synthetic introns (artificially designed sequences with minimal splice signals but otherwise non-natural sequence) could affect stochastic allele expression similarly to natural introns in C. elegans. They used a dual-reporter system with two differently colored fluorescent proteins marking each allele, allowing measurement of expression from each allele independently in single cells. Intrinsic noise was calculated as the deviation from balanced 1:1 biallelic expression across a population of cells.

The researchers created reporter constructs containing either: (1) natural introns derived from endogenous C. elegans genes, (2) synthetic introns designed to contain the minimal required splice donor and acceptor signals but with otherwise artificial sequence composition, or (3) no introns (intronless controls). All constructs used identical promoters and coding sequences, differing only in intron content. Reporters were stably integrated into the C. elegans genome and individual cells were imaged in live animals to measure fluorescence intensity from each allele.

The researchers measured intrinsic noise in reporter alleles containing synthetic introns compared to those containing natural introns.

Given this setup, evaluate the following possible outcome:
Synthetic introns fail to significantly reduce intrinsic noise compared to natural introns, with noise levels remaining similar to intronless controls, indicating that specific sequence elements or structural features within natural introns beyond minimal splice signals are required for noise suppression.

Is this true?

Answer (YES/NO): NO